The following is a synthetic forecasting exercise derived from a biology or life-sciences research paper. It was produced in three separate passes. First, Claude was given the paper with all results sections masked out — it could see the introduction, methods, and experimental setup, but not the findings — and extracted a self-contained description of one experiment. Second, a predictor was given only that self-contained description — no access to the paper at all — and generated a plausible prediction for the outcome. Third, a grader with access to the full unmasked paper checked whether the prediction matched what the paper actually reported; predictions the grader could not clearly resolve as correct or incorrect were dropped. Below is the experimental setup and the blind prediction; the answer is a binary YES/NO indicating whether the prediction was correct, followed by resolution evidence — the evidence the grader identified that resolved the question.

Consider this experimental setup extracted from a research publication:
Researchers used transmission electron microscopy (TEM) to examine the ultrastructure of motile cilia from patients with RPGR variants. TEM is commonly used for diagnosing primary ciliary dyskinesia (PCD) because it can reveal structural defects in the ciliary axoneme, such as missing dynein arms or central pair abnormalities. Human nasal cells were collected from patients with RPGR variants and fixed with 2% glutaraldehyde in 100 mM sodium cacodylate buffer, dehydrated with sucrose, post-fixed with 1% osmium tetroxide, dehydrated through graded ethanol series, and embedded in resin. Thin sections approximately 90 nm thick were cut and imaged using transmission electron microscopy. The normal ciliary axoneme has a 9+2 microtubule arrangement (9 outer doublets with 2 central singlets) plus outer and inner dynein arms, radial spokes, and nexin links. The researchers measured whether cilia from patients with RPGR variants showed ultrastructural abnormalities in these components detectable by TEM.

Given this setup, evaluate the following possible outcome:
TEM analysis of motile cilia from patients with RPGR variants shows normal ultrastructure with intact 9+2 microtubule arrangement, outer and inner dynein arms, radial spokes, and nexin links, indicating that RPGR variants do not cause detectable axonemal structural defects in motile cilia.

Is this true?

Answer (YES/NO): YES